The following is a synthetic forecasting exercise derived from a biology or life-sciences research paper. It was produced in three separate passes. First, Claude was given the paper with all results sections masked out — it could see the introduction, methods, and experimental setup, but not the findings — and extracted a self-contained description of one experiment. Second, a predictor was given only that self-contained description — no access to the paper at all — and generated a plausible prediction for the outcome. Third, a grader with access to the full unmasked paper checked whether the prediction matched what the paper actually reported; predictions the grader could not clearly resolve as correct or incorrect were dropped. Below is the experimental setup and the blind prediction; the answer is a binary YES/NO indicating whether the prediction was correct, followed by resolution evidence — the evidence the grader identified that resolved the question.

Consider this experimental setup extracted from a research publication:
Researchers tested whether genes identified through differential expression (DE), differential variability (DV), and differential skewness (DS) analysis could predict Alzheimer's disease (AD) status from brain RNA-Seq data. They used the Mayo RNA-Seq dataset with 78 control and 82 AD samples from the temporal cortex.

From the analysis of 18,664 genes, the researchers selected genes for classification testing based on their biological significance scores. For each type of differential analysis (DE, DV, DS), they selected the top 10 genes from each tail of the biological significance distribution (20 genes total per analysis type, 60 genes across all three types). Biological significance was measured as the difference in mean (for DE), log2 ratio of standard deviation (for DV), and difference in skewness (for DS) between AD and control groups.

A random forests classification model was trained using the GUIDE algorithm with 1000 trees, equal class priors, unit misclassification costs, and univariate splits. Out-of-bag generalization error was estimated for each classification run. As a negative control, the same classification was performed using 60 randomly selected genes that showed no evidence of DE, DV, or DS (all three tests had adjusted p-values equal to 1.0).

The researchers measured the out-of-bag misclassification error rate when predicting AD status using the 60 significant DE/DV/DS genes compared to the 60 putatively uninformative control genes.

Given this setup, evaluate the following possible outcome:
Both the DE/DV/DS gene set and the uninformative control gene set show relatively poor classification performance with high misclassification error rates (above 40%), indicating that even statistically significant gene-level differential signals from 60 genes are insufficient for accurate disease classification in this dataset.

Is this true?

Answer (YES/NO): NO